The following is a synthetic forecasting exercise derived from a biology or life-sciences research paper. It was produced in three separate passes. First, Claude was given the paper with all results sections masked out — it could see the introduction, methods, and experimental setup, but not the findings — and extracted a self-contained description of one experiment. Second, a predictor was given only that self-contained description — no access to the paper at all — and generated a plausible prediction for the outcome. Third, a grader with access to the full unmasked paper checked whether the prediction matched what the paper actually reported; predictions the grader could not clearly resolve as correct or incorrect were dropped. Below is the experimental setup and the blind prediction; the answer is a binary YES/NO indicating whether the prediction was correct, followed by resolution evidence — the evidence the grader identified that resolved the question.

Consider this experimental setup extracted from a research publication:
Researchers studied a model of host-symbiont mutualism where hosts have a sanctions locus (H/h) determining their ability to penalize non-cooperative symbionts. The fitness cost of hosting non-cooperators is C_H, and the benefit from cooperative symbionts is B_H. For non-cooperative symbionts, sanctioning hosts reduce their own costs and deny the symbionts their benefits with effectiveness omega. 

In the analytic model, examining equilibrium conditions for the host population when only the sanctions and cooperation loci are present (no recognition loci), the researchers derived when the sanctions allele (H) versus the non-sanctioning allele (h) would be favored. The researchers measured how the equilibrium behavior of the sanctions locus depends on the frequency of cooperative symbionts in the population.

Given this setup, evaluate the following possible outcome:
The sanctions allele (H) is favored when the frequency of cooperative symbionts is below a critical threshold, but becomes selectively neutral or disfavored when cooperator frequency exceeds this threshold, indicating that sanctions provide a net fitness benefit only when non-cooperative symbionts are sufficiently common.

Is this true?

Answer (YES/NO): NO